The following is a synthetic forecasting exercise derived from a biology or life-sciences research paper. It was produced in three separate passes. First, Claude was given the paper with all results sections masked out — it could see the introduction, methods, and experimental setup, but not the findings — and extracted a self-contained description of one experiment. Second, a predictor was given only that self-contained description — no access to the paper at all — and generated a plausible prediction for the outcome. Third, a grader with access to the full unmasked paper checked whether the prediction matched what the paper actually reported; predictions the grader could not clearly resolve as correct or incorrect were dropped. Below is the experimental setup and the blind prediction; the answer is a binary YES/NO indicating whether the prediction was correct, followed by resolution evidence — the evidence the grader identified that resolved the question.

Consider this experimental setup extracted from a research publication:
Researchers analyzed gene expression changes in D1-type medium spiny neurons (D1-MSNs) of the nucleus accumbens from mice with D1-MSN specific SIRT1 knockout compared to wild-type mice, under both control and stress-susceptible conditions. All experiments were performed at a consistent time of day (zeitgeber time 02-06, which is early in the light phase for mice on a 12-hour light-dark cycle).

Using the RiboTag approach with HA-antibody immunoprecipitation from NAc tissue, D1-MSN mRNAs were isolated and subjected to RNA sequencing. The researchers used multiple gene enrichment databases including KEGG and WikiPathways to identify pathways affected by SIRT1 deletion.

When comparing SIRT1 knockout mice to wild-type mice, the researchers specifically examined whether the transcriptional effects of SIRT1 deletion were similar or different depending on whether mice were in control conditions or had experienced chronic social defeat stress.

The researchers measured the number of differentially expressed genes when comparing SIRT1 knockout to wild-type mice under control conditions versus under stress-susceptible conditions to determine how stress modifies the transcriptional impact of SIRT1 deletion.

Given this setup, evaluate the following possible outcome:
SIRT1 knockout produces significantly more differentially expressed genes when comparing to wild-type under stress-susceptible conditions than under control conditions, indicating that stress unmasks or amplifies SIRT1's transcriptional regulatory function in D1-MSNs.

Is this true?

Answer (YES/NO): YES